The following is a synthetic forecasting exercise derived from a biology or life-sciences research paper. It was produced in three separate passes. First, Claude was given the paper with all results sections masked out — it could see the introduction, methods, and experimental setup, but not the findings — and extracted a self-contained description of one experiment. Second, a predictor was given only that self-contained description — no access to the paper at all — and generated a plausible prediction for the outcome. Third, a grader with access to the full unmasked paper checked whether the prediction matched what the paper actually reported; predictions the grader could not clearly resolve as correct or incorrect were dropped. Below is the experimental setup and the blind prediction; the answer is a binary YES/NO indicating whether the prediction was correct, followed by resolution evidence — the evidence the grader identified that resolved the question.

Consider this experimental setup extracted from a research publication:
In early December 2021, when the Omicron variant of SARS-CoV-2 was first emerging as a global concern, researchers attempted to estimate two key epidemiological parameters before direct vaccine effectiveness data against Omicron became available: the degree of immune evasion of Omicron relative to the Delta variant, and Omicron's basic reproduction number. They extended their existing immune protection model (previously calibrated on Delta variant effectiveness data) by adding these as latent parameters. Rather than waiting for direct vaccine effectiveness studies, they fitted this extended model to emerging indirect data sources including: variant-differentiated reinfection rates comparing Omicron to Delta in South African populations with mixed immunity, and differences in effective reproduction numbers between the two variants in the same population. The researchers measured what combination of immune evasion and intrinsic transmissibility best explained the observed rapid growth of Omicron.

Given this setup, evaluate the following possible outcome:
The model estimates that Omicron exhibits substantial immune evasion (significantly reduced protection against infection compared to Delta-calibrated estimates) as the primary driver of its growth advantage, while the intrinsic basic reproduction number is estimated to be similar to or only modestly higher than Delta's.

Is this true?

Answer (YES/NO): NO